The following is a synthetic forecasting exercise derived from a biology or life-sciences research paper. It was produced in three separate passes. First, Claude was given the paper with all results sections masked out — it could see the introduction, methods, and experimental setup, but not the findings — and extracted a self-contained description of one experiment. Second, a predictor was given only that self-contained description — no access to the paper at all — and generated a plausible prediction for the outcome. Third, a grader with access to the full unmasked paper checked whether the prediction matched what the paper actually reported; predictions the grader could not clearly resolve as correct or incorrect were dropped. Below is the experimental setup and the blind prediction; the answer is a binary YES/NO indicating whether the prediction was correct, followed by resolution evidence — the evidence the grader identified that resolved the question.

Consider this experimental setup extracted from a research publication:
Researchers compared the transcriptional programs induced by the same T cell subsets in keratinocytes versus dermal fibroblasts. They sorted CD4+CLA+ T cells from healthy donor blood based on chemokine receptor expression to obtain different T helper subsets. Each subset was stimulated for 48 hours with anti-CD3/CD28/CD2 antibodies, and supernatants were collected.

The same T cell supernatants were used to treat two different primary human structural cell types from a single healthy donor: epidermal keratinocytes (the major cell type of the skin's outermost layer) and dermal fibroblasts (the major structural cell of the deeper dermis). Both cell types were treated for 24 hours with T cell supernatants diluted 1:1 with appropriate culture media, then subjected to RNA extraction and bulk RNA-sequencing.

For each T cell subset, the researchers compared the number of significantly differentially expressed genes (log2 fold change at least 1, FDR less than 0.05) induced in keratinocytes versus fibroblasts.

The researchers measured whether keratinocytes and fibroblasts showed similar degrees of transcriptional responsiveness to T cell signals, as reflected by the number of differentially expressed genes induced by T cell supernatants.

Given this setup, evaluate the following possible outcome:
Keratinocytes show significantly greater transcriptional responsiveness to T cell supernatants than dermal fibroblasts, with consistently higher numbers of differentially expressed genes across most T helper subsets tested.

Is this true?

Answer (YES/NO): YES